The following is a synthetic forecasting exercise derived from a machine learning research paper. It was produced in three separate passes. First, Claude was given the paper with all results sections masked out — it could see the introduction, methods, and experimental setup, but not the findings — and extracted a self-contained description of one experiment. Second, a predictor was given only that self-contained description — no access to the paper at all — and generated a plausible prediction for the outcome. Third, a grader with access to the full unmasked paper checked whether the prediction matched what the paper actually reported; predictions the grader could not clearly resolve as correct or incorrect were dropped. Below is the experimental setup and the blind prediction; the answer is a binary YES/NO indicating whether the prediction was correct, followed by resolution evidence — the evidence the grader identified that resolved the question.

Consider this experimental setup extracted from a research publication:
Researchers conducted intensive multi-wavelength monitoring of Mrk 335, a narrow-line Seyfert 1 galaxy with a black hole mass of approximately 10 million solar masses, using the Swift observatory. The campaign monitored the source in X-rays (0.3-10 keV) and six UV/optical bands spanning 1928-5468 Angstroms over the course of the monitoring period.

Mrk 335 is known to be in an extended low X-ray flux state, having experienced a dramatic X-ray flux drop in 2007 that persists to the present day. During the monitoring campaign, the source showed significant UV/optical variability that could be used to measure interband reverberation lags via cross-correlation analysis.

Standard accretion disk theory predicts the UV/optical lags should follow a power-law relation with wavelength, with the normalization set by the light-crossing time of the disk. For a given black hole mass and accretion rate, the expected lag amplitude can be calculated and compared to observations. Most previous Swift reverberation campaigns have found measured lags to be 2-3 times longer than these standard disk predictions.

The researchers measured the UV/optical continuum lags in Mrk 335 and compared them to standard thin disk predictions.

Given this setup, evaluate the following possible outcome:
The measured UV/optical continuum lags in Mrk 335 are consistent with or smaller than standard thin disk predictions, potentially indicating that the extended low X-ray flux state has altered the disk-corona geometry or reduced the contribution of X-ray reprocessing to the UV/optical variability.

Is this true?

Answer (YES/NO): NO